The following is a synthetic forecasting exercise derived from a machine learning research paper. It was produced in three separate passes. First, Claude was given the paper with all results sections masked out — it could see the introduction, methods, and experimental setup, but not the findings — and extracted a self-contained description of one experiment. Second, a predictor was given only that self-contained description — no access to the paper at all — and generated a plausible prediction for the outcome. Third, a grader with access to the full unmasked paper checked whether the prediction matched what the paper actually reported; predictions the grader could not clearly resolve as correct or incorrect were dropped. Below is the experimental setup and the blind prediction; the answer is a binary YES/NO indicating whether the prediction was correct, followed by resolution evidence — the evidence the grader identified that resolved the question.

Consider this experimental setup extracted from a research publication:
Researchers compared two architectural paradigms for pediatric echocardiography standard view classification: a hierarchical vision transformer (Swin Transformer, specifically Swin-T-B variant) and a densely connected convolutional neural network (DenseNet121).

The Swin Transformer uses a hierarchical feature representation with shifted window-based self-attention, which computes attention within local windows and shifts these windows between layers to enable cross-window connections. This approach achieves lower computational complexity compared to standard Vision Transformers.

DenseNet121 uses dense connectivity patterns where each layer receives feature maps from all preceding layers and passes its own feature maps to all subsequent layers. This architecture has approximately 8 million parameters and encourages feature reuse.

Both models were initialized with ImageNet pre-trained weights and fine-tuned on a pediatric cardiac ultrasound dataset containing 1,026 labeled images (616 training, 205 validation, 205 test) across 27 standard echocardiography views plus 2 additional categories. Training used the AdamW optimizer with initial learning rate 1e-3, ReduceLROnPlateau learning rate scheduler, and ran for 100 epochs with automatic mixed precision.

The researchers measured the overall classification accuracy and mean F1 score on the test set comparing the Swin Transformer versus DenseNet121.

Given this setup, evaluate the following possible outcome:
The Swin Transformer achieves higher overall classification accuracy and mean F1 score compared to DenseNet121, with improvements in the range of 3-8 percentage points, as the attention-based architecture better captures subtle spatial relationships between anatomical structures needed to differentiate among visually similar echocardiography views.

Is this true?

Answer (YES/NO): NO